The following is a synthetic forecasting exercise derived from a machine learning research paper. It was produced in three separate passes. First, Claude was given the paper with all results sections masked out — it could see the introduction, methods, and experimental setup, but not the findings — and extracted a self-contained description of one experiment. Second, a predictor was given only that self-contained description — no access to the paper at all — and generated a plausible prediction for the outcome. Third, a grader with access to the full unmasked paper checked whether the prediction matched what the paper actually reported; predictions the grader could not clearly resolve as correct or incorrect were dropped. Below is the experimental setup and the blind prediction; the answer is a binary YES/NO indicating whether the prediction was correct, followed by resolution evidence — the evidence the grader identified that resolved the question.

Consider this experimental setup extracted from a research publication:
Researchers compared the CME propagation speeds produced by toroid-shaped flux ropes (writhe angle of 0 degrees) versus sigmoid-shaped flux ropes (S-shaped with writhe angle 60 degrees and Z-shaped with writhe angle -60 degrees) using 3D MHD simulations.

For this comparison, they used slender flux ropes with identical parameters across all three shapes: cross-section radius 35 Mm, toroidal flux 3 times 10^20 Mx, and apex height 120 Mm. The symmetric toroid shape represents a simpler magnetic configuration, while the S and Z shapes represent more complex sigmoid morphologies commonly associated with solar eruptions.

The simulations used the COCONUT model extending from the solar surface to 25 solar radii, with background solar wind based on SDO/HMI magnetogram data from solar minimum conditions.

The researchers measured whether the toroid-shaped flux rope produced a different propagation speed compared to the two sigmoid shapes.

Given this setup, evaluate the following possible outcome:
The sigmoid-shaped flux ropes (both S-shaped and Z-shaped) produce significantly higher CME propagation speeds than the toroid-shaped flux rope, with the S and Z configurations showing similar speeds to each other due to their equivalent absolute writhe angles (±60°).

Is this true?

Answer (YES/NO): NO